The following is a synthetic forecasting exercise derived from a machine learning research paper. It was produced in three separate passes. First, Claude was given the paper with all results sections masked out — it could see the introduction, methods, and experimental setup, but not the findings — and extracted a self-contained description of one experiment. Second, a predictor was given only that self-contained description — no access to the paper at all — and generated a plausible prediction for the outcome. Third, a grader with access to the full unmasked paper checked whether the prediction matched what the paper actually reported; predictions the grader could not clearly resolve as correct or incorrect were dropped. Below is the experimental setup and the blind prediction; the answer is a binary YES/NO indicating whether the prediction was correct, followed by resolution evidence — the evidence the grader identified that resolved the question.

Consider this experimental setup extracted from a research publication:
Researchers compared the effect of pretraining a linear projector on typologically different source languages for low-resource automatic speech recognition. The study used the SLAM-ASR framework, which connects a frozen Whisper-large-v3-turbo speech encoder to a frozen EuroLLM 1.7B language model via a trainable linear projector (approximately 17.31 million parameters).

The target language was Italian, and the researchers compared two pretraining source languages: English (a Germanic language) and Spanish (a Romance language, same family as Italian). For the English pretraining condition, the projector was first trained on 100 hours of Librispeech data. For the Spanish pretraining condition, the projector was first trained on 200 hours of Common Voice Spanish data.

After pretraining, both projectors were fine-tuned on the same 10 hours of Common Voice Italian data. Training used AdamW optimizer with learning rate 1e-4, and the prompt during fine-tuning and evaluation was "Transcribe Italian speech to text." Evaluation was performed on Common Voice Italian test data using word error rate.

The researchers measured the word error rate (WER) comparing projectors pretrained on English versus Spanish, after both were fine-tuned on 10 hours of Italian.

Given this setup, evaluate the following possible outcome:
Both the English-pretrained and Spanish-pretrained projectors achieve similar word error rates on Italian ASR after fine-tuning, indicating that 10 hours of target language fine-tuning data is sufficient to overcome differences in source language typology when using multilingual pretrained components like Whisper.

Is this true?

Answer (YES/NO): NO